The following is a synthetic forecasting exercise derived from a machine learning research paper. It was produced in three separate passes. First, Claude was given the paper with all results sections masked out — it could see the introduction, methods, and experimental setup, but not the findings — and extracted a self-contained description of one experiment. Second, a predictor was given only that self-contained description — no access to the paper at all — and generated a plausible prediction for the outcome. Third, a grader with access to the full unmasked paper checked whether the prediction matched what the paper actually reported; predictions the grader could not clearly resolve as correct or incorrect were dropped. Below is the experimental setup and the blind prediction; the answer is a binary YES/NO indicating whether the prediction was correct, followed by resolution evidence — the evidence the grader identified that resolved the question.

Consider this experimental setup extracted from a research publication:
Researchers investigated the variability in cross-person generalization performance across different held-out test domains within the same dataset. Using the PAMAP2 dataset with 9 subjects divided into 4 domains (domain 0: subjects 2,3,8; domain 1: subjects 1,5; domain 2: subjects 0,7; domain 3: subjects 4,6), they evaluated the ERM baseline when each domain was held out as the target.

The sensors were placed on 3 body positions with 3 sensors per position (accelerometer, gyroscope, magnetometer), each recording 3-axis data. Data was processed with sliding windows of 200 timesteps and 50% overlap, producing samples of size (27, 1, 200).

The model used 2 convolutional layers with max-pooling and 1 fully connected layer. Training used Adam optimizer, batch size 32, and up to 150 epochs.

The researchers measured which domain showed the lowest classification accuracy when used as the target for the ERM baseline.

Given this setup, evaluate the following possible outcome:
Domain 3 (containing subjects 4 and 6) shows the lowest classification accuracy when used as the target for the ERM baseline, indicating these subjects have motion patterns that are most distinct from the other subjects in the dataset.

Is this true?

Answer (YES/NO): NO